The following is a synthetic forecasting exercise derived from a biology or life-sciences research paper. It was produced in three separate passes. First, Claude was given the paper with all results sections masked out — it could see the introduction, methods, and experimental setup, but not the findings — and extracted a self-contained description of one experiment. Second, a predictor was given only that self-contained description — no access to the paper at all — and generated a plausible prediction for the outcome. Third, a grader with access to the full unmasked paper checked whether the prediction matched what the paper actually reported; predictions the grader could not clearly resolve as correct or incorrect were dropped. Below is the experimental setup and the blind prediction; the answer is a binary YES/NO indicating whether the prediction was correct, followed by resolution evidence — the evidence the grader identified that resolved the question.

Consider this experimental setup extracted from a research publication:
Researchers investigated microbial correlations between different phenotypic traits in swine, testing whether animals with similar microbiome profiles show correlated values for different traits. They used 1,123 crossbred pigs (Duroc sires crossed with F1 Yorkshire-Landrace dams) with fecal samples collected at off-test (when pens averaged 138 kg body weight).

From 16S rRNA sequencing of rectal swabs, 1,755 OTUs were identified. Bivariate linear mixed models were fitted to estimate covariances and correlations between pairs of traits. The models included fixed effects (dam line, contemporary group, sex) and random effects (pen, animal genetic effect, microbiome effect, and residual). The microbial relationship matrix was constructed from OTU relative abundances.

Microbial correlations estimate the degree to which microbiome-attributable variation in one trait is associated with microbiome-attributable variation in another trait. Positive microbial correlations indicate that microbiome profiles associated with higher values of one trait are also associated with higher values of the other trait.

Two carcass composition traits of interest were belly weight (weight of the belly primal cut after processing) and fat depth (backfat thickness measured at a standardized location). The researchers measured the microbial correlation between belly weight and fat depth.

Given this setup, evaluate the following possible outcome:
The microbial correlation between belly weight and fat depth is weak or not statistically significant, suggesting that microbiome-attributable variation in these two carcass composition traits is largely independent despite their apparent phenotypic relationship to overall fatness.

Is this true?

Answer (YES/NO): NO